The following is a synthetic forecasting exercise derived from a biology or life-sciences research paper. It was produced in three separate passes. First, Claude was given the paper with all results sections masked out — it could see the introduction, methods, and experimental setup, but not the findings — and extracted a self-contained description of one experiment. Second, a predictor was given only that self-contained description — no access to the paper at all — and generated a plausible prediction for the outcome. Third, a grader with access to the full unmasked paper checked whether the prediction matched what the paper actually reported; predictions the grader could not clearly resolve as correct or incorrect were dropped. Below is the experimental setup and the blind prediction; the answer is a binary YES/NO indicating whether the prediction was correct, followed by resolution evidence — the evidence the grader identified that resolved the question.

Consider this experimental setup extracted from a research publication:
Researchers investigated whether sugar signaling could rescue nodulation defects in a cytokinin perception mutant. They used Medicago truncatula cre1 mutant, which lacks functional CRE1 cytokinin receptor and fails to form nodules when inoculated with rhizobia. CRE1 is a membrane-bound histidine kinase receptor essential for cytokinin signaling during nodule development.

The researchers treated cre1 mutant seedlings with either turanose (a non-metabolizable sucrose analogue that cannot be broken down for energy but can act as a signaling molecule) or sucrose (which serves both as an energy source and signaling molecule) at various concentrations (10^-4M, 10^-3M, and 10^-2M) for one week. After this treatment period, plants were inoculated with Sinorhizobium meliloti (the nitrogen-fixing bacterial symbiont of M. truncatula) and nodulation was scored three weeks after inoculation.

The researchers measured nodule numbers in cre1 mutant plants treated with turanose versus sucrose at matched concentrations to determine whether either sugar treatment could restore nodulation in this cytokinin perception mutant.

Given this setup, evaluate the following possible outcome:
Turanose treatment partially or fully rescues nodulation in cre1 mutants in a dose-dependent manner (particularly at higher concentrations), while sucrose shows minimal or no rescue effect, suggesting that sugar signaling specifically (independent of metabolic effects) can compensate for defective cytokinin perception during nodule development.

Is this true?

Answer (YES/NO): YES